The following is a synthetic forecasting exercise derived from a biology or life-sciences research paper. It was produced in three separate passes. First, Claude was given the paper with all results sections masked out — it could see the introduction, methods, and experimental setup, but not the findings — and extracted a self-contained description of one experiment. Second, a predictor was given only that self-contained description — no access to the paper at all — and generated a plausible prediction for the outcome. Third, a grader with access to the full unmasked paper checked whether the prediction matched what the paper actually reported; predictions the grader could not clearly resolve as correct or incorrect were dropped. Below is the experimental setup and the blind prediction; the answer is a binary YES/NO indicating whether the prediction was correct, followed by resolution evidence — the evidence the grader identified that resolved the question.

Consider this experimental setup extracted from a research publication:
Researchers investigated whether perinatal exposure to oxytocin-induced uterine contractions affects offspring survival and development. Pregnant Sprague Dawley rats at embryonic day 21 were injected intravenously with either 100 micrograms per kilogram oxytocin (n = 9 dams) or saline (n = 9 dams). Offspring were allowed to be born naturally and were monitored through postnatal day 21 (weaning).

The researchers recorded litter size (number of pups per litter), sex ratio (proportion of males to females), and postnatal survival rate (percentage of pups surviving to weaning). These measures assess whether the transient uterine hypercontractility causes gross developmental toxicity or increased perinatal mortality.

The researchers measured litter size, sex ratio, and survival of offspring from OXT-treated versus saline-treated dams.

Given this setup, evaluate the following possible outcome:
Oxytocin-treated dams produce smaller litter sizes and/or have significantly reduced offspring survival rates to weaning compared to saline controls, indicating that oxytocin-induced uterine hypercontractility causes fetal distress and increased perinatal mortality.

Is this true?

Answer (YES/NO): NO